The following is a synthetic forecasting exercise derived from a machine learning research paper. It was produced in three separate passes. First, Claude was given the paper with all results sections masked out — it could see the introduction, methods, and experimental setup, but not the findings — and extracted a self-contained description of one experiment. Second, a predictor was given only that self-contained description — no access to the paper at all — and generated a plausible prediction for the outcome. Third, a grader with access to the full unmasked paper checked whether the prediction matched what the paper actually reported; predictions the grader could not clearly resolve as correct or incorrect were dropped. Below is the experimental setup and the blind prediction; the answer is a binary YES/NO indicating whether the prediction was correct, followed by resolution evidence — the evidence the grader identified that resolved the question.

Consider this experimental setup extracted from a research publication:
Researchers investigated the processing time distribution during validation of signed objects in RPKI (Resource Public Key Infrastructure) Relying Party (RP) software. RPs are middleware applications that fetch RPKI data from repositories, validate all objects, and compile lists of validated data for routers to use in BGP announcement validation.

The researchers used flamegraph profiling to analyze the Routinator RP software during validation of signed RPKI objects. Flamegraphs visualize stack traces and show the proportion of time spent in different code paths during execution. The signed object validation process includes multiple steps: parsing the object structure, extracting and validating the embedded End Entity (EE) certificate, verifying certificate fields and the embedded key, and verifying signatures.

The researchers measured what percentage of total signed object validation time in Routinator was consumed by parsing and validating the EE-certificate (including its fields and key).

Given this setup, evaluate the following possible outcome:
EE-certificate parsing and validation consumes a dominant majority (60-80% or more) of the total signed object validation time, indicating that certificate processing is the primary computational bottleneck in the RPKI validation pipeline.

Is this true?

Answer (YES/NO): NO